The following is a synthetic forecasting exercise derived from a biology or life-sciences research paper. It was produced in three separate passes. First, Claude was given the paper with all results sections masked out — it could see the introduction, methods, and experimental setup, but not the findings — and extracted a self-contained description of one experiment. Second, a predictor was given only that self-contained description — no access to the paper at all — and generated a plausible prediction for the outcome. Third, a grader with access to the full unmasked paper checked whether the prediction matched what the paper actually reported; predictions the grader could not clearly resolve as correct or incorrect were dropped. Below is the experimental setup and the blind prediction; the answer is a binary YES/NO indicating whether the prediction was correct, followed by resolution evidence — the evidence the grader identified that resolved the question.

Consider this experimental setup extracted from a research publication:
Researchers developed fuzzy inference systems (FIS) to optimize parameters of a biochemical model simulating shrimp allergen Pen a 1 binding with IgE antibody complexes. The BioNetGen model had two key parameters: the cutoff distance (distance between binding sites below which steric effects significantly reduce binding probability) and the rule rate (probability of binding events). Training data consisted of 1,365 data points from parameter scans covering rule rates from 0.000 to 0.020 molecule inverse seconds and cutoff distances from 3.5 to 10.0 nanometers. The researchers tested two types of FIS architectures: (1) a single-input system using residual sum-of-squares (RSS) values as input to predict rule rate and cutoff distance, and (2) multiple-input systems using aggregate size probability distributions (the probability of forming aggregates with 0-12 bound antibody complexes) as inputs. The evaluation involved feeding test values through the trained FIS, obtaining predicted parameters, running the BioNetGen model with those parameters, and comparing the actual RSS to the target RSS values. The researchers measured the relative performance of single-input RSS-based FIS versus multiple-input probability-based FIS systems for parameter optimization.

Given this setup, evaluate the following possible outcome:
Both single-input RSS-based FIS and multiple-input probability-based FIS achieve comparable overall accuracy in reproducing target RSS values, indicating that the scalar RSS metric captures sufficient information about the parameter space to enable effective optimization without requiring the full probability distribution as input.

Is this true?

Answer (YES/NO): NO